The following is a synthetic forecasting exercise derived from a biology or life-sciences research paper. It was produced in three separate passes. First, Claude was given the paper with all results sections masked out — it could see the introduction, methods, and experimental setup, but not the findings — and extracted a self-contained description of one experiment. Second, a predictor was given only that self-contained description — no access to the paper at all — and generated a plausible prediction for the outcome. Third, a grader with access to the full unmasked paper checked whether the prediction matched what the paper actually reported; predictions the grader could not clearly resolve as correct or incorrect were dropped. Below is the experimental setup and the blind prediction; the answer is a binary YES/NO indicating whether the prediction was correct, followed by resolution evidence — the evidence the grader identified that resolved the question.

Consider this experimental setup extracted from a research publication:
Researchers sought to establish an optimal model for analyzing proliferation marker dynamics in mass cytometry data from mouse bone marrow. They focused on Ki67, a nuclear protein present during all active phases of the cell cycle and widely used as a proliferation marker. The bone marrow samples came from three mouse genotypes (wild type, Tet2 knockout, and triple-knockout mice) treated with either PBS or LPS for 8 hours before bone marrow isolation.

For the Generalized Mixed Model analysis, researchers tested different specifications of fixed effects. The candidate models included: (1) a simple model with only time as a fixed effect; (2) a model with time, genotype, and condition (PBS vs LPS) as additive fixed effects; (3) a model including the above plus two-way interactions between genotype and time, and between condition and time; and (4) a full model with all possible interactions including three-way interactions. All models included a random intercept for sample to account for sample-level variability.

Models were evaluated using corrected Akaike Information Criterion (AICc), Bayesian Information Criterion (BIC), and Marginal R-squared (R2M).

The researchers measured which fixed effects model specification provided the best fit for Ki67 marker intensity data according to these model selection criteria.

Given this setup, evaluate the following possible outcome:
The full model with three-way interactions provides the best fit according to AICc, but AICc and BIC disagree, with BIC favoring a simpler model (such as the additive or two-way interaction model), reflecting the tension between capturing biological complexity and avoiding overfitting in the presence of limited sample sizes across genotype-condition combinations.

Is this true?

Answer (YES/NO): NO